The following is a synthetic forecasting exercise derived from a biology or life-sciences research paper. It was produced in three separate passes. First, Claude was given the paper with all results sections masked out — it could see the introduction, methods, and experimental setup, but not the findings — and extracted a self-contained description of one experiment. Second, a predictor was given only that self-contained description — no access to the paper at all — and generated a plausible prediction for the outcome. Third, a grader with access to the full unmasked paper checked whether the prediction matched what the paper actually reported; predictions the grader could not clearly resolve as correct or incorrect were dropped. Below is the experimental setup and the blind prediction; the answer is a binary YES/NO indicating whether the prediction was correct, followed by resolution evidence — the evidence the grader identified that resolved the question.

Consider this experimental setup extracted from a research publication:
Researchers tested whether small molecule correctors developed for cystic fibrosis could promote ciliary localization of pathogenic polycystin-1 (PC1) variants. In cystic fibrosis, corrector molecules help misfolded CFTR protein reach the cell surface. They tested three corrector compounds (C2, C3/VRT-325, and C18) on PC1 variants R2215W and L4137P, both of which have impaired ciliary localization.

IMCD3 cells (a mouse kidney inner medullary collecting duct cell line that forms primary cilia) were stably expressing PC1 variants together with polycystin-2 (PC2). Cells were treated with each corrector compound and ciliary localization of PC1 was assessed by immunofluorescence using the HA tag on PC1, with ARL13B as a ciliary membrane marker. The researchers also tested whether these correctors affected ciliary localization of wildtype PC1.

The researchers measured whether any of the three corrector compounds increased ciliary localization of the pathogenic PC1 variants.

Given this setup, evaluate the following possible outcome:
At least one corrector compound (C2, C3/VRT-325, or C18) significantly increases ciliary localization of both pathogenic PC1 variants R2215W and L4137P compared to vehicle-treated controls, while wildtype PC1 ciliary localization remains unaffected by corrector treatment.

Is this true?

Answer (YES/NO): YES